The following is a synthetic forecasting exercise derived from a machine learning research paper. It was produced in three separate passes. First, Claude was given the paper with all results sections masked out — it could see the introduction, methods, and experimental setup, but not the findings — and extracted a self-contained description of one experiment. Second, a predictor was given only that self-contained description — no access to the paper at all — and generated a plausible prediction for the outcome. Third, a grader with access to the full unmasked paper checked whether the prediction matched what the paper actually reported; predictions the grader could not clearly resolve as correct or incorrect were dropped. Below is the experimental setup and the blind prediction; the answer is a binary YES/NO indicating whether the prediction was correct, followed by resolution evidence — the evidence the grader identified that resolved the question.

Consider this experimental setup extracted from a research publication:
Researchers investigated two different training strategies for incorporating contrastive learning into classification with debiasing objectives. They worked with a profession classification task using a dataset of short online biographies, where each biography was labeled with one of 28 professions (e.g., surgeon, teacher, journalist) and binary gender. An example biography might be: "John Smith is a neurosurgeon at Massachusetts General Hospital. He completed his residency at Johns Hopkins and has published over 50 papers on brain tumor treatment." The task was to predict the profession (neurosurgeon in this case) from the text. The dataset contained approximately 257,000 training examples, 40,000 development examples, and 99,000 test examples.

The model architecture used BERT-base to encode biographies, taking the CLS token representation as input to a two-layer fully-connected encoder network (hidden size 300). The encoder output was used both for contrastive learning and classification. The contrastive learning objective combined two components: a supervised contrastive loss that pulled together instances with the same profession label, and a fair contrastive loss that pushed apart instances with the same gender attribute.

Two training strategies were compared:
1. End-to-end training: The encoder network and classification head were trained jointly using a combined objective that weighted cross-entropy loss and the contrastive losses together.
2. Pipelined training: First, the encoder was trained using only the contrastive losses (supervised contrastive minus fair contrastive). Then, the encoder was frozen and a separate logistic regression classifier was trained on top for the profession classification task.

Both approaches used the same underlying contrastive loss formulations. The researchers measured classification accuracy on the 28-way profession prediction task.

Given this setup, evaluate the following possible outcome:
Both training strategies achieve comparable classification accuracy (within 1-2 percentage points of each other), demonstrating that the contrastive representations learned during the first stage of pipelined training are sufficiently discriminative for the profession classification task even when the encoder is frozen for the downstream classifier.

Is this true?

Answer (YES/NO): NO